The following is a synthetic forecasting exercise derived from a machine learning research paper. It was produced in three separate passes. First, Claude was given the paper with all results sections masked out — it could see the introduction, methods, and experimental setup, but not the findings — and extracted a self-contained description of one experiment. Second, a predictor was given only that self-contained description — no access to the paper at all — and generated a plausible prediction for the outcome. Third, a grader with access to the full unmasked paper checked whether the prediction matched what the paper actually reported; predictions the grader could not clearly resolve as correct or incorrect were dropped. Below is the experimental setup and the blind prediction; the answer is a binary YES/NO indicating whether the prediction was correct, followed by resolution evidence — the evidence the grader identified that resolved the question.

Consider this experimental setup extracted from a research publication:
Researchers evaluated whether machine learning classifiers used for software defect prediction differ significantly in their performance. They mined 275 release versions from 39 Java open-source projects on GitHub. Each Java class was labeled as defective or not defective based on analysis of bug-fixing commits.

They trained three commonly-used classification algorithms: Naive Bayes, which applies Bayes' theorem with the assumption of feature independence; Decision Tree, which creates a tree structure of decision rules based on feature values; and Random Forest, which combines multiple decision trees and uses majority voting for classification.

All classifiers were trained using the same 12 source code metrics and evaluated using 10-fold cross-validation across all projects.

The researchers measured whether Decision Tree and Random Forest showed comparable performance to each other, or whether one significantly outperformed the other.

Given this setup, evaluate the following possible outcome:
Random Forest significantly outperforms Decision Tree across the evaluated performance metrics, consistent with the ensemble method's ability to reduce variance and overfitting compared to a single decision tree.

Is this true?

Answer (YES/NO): NO